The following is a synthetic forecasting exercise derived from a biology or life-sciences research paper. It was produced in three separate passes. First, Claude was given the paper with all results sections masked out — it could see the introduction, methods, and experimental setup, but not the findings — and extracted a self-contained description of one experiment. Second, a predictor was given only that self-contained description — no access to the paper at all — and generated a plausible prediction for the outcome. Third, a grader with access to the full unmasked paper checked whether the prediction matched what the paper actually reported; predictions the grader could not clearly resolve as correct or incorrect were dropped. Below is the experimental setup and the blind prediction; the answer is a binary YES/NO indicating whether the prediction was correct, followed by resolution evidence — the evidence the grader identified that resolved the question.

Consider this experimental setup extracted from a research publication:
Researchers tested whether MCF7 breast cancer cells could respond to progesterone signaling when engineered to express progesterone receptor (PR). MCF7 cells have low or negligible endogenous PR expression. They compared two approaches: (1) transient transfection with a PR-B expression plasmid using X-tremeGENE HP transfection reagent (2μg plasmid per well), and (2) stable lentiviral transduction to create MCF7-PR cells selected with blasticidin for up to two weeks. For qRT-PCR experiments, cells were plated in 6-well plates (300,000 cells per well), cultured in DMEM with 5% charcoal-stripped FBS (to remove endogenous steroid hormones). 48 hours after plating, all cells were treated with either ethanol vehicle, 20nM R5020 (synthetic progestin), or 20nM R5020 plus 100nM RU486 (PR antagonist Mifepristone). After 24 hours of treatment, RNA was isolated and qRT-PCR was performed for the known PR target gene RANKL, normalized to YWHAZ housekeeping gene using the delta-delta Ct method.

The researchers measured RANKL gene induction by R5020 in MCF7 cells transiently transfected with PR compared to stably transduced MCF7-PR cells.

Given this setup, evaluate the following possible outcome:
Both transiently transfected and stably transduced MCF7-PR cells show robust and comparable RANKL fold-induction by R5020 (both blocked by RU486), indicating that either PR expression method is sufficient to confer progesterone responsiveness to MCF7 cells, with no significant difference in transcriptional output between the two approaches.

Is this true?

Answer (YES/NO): NO